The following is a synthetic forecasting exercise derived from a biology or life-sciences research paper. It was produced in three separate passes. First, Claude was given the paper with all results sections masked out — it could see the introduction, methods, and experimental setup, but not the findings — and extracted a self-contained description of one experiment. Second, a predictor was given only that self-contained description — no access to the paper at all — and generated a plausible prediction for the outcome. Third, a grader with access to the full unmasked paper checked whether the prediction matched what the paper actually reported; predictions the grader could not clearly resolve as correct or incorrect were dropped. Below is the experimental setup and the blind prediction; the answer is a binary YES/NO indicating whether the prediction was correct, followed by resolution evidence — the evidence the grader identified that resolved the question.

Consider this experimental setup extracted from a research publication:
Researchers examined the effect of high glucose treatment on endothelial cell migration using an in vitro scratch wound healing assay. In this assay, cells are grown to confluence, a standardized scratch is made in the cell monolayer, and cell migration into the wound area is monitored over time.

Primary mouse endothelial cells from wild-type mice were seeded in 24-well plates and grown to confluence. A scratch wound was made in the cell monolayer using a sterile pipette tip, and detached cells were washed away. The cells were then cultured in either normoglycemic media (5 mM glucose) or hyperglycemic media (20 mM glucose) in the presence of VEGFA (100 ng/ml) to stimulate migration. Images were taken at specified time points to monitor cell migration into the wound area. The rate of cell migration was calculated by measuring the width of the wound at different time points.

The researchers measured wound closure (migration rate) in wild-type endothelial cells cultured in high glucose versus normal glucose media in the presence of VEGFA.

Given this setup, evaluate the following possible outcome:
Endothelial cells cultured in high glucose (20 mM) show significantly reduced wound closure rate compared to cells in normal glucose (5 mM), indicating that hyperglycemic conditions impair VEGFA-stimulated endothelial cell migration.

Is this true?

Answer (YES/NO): YES